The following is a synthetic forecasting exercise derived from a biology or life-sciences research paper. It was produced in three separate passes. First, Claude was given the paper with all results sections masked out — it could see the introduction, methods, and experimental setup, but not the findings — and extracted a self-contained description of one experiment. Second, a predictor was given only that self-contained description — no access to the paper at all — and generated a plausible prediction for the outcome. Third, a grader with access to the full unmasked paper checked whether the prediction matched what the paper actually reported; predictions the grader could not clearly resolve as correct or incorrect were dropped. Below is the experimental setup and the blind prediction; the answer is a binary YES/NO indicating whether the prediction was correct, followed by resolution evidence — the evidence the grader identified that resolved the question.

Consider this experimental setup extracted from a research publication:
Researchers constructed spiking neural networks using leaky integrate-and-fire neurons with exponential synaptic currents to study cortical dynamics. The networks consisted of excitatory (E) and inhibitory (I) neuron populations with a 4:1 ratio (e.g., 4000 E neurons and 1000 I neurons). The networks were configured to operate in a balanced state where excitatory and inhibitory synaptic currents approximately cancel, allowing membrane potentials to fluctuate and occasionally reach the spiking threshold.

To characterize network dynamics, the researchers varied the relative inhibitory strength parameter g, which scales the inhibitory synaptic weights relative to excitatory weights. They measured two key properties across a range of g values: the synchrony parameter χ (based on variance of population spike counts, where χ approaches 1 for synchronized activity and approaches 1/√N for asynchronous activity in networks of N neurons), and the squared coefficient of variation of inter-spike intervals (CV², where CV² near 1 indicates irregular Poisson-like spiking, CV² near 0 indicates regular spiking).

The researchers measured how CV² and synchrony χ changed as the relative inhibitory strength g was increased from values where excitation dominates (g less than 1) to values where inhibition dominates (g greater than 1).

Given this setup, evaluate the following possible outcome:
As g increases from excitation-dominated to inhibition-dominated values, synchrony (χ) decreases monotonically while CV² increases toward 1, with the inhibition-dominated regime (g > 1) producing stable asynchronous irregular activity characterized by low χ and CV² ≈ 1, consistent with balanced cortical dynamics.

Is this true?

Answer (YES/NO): NO